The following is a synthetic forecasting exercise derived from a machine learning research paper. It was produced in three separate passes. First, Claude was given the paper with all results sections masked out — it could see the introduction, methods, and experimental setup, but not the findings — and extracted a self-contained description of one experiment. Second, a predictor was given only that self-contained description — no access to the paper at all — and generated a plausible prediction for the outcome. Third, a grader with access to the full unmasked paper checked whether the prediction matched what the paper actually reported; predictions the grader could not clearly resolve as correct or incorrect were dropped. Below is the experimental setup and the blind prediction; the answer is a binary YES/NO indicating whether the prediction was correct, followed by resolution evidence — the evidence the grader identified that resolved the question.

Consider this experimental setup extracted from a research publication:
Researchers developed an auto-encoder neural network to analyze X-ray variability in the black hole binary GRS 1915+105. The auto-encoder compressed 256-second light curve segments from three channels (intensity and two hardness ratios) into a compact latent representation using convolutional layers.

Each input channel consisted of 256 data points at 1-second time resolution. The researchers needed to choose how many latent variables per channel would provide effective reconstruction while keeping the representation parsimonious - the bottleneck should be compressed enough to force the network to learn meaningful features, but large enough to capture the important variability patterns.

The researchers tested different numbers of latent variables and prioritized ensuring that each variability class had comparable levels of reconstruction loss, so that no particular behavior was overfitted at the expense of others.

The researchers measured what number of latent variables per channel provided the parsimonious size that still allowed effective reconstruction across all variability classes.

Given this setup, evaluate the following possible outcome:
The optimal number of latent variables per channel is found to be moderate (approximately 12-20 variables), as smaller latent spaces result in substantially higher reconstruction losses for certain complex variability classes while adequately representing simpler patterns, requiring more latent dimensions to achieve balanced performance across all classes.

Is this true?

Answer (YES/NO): YES